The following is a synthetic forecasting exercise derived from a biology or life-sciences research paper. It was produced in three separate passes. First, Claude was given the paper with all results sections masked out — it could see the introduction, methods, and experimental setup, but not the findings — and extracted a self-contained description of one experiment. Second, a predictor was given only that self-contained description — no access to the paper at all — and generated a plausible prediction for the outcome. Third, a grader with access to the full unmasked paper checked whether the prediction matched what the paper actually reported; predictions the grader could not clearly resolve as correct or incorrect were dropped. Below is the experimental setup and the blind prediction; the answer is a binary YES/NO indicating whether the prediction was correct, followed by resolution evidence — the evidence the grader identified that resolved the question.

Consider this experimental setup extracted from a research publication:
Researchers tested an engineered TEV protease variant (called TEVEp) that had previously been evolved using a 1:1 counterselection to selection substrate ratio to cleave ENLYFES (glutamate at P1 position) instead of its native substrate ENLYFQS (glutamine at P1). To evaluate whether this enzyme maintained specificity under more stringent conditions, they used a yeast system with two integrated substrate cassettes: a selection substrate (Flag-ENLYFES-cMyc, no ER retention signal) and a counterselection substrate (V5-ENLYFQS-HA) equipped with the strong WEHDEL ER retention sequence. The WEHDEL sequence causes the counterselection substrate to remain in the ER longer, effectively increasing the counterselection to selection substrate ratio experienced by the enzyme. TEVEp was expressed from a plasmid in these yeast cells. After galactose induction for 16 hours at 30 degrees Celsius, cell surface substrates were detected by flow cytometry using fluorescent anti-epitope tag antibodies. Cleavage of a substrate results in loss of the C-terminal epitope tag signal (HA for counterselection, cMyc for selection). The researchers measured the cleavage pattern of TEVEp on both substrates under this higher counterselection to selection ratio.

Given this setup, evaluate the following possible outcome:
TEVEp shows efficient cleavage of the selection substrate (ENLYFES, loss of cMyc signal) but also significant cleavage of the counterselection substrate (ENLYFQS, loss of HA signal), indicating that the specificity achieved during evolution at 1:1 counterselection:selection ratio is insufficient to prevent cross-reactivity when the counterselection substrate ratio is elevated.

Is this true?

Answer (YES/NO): YES